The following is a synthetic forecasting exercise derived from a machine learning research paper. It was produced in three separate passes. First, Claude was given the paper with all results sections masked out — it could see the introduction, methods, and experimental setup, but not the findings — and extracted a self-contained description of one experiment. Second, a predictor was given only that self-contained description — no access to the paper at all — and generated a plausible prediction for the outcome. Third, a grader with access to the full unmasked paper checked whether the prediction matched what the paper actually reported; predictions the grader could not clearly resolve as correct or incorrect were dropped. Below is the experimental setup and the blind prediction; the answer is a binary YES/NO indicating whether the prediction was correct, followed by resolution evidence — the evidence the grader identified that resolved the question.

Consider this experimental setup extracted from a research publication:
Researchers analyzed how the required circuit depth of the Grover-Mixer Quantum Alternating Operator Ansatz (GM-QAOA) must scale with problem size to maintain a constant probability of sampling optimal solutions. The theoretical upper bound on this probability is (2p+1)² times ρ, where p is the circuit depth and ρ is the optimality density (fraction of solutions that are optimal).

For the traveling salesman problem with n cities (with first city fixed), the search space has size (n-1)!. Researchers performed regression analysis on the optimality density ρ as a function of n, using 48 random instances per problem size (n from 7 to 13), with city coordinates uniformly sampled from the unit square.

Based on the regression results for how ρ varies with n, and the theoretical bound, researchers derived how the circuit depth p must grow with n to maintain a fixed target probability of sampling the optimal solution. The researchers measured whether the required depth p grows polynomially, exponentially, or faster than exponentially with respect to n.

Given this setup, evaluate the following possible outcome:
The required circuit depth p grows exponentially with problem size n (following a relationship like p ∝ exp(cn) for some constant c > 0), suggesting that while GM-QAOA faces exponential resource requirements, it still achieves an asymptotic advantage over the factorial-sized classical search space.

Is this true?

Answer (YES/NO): NO